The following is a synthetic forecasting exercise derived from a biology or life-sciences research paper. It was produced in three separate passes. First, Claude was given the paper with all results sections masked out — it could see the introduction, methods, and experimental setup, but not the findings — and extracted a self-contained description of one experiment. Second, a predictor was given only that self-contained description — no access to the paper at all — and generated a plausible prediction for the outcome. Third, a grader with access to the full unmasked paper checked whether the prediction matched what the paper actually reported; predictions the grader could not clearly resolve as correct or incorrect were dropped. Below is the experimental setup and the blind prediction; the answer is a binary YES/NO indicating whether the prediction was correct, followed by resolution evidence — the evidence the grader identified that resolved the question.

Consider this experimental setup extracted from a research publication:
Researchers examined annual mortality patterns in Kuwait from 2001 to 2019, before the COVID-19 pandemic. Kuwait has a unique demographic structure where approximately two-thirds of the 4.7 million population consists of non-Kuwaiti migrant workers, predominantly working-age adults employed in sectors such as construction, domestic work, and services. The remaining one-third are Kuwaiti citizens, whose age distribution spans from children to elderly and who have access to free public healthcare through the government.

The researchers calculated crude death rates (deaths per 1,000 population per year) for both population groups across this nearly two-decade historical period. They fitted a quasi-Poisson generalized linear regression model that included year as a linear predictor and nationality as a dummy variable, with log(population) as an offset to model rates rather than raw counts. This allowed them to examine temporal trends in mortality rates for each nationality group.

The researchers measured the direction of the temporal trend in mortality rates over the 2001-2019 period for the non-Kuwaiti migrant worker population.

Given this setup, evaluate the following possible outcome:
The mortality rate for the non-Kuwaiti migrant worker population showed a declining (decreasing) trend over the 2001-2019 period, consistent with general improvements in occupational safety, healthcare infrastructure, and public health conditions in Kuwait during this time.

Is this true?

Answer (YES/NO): YES